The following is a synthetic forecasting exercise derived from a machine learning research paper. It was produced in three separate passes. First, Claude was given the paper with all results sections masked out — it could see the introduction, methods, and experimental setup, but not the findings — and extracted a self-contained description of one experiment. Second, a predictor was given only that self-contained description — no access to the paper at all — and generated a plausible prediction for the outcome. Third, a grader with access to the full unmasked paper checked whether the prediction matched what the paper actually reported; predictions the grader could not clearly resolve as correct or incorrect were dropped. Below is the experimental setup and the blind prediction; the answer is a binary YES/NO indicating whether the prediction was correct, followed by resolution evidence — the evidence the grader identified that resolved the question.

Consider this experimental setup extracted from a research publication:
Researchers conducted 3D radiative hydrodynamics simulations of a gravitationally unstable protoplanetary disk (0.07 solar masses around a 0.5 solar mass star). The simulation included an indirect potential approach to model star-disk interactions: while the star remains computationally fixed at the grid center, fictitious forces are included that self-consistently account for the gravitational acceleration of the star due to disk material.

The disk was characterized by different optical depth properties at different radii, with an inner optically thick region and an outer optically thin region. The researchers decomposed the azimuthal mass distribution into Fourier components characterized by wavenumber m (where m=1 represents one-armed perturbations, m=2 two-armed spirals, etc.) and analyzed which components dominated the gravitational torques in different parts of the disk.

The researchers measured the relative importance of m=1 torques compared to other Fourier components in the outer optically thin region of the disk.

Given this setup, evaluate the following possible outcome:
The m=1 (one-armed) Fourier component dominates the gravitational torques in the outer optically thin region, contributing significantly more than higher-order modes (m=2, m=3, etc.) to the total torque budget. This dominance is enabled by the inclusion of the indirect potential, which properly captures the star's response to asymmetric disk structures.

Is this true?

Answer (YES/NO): YES